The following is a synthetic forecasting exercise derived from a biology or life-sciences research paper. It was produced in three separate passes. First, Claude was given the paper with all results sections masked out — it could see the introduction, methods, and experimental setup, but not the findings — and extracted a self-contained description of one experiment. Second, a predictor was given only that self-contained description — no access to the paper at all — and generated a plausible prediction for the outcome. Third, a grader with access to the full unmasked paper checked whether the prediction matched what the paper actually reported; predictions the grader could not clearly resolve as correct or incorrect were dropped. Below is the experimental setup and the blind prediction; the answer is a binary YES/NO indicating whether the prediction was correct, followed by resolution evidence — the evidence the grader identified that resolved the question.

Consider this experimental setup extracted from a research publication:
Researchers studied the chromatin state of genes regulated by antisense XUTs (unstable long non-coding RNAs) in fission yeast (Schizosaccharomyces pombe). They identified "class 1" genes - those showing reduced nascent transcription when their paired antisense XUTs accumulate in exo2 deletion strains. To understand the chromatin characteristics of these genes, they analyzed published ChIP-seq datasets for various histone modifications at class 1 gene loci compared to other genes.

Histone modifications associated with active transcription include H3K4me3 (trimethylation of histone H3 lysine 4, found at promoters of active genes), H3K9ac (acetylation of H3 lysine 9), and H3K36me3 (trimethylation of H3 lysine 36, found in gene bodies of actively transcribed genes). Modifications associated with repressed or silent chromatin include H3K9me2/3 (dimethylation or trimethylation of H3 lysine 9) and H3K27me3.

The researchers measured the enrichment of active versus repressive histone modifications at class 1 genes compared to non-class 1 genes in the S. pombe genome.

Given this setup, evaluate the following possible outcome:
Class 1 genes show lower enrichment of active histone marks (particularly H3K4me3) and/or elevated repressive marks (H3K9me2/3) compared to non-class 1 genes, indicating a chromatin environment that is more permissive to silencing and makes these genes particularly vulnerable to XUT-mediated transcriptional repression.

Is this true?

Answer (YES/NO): NO